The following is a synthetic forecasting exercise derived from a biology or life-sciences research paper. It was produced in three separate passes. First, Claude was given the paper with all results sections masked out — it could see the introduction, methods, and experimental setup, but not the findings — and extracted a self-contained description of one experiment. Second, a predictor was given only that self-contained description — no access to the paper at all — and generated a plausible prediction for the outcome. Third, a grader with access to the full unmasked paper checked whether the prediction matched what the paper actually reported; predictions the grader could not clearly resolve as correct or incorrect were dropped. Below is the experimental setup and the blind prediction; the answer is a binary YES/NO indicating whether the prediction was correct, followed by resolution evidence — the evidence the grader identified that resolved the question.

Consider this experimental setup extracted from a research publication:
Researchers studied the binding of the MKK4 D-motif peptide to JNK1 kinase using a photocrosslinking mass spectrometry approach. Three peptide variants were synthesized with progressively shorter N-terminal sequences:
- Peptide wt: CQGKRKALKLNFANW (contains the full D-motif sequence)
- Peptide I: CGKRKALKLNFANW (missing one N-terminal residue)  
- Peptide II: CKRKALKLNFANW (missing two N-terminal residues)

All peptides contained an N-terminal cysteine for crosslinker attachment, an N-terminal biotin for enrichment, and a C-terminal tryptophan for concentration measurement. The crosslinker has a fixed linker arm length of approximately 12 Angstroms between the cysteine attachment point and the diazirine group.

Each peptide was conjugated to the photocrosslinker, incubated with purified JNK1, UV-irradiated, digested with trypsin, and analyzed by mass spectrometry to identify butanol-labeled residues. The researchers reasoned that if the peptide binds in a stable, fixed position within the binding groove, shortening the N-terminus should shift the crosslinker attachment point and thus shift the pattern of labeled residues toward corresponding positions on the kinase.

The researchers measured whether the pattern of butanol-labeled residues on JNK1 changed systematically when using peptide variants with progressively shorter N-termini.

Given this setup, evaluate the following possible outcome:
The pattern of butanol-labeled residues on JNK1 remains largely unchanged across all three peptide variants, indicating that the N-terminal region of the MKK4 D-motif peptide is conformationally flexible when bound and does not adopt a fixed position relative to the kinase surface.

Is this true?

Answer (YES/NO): NO